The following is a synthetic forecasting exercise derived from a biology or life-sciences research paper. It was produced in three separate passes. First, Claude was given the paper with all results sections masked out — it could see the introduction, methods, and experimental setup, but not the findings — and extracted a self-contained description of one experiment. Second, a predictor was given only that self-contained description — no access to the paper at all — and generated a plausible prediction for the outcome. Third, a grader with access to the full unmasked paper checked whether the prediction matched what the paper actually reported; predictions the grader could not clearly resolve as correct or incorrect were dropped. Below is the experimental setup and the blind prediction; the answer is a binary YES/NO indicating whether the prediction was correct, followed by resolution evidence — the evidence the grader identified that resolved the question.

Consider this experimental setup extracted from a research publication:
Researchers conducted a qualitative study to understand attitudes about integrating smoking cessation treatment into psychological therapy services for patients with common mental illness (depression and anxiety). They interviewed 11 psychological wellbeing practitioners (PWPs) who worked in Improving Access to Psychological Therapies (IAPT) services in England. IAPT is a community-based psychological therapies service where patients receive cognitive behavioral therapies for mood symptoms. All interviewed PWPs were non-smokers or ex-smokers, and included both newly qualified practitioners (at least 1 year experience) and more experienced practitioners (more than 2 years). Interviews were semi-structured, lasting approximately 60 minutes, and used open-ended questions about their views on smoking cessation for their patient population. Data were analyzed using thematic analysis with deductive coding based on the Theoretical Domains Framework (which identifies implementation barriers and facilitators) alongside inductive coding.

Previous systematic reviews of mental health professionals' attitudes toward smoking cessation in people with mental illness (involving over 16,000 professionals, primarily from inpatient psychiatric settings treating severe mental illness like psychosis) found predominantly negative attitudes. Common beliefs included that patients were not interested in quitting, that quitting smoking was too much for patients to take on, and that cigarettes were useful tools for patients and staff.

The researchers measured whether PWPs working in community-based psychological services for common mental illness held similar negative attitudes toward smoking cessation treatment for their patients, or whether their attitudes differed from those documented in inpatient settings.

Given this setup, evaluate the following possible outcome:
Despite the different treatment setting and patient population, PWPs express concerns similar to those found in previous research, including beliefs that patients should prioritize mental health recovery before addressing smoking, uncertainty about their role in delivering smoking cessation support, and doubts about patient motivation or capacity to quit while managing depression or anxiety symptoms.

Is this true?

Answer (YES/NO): NO